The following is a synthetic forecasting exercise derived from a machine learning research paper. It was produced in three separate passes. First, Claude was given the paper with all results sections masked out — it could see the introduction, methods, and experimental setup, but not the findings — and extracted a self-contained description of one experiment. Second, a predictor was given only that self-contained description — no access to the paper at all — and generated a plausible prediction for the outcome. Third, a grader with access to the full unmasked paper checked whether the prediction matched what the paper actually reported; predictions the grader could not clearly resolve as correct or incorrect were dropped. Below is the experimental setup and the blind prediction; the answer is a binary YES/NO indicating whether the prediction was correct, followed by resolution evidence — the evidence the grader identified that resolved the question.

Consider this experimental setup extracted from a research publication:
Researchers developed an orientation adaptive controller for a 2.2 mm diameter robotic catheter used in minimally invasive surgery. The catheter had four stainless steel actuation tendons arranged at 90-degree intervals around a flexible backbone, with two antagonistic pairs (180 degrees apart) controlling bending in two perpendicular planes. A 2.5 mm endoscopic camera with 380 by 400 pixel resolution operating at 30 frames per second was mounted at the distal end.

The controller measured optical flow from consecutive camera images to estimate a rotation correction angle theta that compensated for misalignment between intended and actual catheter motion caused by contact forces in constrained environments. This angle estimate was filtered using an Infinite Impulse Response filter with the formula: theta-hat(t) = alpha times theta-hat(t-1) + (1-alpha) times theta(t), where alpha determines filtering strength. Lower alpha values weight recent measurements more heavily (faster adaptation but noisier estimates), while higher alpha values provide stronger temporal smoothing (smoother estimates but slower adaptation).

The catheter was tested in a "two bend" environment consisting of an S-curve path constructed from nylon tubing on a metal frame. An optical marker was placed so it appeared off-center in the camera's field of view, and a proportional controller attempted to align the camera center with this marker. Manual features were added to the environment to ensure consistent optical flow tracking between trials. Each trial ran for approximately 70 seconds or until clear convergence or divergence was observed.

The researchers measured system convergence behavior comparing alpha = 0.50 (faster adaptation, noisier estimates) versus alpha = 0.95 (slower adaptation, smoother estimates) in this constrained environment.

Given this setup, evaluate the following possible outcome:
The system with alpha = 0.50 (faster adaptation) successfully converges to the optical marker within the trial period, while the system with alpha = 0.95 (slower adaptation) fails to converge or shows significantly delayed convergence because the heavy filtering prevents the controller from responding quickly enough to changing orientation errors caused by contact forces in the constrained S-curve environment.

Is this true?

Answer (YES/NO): NO